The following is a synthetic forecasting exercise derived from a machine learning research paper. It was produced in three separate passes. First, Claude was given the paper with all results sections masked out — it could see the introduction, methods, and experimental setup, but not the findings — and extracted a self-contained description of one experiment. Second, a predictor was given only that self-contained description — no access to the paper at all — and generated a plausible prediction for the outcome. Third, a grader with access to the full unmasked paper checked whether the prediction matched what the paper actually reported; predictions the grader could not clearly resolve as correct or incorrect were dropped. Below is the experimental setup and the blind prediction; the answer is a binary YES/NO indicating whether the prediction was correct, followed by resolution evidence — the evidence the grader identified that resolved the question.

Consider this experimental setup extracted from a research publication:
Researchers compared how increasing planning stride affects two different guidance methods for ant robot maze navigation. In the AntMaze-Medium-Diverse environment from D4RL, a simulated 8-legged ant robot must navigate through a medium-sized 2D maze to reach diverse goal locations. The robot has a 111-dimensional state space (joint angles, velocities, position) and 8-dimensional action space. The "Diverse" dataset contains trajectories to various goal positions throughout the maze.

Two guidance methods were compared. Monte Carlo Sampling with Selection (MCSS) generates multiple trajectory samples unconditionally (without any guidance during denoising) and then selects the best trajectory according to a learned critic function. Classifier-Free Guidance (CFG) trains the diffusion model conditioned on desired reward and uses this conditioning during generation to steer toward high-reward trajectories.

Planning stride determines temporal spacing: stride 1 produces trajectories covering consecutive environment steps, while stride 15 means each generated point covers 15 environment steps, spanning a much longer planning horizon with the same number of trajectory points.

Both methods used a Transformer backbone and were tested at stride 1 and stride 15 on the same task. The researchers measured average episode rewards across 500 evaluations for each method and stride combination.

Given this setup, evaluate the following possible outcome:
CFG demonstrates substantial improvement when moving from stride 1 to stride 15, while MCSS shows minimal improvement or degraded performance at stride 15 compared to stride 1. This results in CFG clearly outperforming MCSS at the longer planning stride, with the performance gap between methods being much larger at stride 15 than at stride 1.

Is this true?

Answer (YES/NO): NO